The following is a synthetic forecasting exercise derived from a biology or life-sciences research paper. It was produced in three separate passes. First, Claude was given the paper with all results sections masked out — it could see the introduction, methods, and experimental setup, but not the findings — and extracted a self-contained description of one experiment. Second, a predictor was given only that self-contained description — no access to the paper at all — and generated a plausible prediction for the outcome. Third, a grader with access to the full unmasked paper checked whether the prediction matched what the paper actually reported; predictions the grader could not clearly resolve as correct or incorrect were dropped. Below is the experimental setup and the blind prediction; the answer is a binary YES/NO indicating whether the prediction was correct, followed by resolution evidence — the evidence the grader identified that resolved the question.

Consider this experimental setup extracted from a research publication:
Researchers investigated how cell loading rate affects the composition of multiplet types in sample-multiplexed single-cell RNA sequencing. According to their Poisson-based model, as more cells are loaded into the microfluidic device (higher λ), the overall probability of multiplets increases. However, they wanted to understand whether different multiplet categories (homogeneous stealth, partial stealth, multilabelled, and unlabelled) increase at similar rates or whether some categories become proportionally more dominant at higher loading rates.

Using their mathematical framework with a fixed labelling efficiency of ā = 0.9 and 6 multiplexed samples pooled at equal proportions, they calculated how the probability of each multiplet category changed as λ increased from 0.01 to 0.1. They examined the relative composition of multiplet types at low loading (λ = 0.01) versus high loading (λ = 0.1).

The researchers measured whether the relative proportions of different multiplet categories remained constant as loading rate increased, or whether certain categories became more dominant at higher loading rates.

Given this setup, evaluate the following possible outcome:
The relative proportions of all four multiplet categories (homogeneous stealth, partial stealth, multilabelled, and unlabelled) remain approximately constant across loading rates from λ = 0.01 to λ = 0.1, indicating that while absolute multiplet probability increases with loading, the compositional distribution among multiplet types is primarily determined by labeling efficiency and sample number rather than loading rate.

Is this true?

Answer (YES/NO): YES